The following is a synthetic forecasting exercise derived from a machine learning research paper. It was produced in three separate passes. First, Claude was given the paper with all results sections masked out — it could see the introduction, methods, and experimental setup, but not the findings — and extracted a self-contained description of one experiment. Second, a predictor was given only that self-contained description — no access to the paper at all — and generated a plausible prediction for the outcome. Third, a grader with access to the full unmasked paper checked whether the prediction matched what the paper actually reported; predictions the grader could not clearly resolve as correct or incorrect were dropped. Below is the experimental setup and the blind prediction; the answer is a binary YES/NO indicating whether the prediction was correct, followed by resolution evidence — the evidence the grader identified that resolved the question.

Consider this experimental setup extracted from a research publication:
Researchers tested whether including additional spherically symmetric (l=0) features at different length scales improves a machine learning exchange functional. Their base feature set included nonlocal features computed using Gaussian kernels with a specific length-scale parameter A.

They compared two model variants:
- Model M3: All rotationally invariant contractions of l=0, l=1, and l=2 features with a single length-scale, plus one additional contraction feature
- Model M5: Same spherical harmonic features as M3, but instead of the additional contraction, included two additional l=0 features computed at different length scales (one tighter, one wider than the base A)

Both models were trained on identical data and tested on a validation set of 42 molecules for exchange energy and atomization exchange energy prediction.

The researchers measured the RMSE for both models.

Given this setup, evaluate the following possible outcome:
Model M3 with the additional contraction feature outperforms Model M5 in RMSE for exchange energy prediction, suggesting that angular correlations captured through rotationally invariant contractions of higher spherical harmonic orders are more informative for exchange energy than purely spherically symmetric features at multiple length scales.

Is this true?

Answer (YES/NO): NO